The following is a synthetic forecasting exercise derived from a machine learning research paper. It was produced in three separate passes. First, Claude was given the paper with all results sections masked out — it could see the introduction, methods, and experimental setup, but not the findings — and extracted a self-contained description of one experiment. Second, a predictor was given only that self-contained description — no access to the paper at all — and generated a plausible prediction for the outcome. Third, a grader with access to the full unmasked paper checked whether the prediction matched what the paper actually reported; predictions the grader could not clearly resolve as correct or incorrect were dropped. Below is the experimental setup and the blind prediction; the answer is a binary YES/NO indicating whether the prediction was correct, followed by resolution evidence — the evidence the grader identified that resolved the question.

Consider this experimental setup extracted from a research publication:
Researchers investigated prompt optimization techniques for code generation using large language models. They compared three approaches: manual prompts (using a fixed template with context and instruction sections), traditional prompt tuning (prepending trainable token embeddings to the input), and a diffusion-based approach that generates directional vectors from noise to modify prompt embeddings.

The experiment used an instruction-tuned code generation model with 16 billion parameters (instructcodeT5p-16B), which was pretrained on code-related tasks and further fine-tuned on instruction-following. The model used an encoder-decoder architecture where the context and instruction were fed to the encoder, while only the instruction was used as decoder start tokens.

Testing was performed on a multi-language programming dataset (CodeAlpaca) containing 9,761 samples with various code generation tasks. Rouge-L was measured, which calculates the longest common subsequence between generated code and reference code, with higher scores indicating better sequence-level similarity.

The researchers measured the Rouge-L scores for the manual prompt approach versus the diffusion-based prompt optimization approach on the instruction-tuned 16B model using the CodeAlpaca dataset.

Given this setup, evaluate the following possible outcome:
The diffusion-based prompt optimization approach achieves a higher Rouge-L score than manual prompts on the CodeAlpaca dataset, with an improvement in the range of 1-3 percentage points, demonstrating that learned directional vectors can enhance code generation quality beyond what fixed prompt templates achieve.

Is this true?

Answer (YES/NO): NO